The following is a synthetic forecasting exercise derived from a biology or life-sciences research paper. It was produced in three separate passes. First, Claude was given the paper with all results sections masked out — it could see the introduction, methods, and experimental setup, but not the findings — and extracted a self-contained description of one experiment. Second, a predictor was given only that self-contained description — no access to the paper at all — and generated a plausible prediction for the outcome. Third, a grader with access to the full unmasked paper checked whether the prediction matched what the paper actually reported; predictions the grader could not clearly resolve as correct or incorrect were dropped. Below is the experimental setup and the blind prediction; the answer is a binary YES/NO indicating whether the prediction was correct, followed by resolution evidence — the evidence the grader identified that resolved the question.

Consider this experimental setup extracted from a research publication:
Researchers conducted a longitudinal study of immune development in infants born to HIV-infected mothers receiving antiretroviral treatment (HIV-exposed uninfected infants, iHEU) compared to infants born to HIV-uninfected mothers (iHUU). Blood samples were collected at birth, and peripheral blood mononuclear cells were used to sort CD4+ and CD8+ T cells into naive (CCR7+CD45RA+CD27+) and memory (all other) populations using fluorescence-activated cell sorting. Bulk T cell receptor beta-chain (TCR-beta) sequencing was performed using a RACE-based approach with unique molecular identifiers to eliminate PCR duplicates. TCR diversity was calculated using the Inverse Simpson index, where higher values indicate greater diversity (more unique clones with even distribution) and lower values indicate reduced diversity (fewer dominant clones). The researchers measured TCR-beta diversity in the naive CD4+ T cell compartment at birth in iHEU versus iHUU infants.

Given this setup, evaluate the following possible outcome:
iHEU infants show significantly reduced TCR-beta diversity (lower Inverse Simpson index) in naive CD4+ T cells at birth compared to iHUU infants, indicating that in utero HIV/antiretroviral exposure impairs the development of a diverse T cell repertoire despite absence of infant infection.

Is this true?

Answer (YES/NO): NO